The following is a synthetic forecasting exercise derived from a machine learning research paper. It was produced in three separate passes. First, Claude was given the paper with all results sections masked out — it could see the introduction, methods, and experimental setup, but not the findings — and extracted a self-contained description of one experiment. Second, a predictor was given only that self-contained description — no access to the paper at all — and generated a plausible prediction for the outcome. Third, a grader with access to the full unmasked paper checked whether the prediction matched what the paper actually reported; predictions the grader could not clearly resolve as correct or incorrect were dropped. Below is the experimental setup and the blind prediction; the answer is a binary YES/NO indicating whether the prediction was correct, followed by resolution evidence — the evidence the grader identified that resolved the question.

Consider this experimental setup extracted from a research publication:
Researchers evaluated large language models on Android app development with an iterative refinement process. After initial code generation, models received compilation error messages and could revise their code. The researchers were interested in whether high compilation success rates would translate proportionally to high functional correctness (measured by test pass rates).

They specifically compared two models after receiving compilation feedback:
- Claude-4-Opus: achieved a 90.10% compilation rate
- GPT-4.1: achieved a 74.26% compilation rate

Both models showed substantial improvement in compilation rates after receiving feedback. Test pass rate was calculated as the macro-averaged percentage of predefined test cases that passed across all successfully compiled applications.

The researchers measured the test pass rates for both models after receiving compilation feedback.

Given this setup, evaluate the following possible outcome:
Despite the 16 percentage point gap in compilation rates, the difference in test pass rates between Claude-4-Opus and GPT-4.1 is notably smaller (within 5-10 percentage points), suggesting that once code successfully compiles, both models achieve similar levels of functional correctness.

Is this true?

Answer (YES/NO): NO